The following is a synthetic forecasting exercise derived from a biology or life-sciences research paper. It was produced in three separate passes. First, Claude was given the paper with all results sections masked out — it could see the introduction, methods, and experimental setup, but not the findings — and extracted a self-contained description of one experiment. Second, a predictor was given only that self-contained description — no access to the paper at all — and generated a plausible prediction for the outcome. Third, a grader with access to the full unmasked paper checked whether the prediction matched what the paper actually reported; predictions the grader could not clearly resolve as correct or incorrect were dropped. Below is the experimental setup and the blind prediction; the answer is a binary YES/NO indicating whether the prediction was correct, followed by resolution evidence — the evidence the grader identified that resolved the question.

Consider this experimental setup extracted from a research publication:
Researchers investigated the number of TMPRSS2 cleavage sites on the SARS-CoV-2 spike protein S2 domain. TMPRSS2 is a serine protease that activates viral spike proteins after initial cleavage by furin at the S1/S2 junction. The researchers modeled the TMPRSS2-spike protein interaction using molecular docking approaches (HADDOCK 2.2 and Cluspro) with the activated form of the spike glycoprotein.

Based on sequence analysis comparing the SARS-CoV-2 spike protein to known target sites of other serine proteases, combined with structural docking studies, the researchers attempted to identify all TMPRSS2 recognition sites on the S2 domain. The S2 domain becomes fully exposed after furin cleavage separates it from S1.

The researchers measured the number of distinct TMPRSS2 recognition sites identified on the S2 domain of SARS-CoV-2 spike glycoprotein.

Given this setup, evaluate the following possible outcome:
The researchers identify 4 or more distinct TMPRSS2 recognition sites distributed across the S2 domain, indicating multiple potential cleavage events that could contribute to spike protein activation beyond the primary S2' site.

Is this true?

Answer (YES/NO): NO